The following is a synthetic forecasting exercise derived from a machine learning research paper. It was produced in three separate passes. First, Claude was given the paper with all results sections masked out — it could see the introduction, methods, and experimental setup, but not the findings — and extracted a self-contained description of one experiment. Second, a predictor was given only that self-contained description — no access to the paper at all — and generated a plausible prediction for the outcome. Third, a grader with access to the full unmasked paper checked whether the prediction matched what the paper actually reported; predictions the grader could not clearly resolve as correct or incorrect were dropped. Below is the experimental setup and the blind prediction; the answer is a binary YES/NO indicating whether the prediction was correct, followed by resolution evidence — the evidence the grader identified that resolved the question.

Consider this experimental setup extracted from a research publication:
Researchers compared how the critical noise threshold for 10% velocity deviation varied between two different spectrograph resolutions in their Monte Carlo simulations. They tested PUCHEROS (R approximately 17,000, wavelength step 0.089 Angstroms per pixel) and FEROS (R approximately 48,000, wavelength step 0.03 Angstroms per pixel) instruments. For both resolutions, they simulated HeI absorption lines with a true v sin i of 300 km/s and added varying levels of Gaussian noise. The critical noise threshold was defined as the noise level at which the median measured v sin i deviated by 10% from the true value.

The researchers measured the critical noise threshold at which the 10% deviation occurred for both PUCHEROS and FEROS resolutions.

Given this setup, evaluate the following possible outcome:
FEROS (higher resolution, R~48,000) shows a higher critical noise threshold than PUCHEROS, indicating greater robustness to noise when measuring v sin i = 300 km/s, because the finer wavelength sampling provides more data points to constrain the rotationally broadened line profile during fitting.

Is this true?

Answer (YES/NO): YES